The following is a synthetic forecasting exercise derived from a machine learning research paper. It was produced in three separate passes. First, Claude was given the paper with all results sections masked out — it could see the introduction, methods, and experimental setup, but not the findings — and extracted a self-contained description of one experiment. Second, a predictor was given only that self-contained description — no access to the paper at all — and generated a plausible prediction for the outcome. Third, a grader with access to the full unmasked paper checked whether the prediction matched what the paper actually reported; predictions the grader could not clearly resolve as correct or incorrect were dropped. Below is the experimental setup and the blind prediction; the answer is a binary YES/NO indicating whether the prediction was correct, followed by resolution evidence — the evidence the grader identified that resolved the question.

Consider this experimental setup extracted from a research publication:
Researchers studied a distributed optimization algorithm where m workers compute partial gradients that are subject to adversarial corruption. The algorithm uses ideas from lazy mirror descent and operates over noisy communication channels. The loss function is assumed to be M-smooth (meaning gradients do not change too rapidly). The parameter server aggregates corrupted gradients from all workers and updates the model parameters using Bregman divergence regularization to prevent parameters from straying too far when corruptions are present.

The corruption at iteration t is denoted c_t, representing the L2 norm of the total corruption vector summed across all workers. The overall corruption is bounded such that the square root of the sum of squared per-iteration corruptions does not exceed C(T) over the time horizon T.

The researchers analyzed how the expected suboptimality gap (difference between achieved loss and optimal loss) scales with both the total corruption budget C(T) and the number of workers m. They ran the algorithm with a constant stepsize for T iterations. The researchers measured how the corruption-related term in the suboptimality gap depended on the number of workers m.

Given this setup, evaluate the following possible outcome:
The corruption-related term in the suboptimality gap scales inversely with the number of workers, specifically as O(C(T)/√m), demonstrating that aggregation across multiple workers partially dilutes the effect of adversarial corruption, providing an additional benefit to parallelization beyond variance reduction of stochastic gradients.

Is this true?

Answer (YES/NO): NO